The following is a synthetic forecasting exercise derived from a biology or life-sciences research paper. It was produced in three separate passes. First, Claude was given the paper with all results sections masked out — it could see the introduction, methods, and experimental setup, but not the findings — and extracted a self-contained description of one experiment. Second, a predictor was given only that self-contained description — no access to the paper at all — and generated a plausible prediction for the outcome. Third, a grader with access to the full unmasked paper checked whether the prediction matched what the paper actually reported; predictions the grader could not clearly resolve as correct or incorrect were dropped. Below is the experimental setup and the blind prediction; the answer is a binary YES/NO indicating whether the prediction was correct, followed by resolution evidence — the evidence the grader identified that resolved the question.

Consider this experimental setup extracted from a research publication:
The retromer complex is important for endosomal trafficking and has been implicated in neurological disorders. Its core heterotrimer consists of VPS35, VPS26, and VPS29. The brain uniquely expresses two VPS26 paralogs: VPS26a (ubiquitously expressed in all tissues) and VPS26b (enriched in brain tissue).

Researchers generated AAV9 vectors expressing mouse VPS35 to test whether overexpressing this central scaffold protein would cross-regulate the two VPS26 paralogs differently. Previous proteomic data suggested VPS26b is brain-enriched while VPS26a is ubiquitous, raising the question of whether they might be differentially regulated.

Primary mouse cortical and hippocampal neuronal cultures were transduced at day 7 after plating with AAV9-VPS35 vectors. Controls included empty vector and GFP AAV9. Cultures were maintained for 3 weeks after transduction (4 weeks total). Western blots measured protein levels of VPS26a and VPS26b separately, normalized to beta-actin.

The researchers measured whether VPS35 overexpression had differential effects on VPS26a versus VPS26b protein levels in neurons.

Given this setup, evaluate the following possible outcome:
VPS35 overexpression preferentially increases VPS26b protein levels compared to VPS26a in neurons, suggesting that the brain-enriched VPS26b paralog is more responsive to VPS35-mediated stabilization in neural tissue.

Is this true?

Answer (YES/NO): NO